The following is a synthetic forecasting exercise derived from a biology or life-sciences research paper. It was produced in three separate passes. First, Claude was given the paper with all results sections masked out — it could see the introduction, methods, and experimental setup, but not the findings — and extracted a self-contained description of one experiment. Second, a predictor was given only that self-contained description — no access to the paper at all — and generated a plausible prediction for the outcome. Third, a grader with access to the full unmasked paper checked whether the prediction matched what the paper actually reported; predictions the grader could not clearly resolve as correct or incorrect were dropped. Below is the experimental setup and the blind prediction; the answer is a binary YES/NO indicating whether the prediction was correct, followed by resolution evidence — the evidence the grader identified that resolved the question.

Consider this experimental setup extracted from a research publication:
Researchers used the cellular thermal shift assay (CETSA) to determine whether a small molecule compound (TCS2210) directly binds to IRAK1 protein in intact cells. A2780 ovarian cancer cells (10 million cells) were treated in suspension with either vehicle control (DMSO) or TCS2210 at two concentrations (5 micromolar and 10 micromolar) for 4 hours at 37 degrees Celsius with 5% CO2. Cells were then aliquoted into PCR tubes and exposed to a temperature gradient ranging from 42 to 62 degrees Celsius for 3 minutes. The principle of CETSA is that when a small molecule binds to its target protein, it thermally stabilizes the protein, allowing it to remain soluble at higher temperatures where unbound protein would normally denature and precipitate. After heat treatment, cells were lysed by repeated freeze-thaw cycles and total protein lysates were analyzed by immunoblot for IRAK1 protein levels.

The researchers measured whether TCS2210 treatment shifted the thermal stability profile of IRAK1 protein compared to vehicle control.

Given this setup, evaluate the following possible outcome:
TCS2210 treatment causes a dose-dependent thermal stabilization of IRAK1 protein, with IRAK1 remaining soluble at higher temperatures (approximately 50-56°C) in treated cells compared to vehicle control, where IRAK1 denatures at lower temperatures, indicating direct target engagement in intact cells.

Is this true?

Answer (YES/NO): NO